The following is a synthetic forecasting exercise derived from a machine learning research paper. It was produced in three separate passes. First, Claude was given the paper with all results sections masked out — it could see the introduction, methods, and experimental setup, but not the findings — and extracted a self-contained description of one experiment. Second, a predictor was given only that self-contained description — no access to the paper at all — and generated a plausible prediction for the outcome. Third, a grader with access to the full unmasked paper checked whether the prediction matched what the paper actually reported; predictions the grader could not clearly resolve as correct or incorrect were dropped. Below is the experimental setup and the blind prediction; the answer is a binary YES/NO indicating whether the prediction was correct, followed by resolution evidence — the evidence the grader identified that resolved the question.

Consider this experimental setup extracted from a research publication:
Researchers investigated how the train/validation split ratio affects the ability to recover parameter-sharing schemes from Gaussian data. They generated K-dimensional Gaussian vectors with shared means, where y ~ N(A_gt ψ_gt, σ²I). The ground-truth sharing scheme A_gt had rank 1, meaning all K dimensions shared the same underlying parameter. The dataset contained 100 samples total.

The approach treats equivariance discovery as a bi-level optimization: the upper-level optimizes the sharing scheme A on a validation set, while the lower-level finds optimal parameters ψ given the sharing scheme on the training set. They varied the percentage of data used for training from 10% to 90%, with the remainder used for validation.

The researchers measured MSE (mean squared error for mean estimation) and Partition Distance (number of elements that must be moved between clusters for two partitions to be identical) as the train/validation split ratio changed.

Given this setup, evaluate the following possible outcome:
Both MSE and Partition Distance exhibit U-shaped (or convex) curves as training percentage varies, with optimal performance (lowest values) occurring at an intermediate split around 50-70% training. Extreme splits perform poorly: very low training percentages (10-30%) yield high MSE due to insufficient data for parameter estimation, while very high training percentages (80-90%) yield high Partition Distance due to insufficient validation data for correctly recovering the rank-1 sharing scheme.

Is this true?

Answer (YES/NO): NO